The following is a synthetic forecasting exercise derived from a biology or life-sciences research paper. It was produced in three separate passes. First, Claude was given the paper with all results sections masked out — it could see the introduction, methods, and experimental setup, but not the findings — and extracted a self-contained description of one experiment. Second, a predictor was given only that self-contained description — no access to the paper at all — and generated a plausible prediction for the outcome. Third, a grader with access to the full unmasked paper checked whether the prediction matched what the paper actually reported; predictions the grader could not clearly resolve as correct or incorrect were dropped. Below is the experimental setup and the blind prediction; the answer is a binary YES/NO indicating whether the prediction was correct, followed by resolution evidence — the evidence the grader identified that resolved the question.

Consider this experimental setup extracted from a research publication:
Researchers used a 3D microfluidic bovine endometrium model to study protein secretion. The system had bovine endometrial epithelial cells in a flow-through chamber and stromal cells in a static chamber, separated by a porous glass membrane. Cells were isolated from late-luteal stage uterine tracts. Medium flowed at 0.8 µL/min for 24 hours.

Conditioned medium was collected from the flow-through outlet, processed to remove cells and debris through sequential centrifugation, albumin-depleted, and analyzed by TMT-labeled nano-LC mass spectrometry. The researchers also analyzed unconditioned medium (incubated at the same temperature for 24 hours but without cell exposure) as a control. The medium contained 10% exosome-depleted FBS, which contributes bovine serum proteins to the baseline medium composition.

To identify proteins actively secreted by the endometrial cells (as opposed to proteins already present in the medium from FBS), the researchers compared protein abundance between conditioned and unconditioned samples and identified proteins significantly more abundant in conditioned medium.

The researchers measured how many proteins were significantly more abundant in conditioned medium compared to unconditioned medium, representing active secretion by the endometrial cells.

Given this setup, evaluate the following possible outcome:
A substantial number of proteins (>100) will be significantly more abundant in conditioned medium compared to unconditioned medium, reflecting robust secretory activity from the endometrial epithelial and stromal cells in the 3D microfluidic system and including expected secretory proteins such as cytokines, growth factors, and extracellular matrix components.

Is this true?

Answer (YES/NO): NO